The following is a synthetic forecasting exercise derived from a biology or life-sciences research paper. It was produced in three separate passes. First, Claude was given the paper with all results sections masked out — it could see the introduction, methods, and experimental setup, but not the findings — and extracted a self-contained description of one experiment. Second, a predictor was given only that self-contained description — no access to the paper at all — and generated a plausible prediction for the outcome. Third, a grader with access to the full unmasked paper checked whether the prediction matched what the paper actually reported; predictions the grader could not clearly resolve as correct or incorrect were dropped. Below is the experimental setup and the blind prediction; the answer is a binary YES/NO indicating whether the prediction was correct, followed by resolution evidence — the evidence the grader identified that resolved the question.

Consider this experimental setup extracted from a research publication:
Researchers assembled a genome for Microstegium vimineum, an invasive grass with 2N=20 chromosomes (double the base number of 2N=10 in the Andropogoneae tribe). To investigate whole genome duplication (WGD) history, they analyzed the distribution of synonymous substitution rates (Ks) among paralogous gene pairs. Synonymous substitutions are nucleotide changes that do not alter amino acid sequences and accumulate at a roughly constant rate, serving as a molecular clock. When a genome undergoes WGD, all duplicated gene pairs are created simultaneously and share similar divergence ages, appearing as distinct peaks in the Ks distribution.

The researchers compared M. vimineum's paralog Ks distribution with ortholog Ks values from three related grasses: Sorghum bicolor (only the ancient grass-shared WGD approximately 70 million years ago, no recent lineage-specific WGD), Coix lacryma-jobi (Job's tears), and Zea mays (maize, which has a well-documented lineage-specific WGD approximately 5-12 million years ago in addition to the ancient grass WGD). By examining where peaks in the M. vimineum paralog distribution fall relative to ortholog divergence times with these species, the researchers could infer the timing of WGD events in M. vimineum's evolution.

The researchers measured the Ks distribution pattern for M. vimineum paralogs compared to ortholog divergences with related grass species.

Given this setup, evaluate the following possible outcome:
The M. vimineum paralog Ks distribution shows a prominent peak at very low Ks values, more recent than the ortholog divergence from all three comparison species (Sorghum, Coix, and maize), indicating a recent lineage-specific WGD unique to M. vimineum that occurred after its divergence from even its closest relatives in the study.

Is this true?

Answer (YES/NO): YES